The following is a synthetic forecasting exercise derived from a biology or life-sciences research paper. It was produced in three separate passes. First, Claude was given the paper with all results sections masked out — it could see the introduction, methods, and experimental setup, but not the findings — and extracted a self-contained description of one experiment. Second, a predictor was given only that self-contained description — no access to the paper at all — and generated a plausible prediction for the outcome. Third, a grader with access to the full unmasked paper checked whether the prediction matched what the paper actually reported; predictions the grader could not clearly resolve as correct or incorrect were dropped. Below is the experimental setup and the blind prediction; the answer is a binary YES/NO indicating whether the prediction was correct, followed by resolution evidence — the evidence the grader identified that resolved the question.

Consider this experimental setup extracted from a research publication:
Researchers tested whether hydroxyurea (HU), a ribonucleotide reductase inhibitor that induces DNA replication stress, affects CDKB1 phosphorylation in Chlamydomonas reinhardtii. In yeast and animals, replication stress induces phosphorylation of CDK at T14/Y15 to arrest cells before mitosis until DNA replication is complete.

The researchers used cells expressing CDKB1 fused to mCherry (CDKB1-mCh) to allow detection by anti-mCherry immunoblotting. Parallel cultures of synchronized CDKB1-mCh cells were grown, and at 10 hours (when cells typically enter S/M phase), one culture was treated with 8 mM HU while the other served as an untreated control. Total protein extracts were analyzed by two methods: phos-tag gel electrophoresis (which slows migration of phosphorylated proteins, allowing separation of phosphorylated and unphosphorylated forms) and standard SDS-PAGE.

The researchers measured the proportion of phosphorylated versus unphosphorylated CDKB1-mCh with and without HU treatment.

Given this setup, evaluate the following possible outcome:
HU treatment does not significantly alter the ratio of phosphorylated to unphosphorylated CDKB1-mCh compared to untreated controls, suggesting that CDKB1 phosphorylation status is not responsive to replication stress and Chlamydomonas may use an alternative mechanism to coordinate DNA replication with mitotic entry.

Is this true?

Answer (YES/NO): NO